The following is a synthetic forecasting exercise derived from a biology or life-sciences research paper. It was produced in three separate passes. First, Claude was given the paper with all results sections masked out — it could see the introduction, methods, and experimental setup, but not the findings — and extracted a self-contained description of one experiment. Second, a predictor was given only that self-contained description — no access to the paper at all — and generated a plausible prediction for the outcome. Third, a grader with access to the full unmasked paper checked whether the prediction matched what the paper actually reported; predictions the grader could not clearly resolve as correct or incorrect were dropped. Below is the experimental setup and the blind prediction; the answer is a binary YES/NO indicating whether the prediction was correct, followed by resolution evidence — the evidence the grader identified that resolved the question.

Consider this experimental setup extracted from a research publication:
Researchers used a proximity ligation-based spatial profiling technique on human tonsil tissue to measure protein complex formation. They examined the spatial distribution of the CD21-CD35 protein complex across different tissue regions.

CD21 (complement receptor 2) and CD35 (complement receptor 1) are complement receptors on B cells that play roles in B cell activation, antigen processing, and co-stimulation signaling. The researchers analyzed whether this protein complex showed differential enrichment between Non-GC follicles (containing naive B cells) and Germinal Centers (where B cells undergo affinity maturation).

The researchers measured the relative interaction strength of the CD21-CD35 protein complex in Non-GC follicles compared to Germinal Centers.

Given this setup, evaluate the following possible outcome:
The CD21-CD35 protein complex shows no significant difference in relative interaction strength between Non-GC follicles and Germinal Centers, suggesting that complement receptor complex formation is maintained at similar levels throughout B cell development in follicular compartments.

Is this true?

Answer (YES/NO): NO